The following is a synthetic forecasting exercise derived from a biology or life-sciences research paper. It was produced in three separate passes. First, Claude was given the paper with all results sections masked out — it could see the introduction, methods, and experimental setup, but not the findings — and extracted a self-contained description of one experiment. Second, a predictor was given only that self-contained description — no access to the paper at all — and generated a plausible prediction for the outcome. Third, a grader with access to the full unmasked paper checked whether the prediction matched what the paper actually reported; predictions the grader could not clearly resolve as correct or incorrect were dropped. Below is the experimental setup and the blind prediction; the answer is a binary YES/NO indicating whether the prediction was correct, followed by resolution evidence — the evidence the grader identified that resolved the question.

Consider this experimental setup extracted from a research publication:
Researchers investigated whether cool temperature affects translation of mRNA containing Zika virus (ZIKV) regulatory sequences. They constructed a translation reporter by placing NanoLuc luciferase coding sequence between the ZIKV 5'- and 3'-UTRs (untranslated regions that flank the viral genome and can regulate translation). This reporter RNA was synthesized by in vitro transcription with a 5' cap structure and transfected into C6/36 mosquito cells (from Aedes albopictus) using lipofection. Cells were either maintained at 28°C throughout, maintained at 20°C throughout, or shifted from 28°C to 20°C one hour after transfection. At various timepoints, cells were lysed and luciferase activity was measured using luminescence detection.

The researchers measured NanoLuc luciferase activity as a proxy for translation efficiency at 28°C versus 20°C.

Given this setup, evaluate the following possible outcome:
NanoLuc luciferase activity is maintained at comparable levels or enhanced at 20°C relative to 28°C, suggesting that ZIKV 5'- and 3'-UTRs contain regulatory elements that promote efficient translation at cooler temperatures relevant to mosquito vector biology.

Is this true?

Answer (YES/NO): YES